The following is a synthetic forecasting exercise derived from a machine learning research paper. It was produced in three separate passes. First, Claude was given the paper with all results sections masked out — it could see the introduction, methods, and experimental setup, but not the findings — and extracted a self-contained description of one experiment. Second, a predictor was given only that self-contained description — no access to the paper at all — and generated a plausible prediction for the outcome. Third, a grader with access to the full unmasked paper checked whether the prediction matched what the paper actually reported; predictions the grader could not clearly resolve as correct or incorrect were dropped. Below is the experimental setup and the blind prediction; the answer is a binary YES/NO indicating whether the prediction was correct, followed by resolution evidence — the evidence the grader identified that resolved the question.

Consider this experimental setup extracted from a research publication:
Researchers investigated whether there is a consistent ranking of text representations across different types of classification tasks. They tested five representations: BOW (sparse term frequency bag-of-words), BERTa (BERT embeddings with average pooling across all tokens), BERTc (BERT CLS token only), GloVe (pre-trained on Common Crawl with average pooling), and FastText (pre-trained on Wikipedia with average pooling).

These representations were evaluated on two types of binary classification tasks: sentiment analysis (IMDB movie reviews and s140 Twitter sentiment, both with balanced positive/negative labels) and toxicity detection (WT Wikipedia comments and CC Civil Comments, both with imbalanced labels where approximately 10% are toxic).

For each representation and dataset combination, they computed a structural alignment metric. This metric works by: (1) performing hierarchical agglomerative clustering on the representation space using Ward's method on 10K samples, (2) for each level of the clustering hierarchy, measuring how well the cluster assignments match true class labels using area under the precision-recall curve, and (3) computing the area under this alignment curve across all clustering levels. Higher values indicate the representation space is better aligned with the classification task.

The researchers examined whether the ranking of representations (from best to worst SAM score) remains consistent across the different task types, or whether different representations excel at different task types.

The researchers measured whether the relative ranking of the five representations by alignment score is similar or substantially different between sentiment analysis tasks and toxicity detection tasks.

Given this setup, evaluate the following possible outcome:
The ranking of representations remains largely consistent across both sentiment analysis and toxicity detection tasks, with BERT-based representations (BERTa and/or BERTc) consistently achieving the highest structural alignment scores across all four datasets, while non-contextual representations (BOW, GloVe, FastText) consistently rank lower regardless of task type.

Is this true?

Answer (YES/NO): NO